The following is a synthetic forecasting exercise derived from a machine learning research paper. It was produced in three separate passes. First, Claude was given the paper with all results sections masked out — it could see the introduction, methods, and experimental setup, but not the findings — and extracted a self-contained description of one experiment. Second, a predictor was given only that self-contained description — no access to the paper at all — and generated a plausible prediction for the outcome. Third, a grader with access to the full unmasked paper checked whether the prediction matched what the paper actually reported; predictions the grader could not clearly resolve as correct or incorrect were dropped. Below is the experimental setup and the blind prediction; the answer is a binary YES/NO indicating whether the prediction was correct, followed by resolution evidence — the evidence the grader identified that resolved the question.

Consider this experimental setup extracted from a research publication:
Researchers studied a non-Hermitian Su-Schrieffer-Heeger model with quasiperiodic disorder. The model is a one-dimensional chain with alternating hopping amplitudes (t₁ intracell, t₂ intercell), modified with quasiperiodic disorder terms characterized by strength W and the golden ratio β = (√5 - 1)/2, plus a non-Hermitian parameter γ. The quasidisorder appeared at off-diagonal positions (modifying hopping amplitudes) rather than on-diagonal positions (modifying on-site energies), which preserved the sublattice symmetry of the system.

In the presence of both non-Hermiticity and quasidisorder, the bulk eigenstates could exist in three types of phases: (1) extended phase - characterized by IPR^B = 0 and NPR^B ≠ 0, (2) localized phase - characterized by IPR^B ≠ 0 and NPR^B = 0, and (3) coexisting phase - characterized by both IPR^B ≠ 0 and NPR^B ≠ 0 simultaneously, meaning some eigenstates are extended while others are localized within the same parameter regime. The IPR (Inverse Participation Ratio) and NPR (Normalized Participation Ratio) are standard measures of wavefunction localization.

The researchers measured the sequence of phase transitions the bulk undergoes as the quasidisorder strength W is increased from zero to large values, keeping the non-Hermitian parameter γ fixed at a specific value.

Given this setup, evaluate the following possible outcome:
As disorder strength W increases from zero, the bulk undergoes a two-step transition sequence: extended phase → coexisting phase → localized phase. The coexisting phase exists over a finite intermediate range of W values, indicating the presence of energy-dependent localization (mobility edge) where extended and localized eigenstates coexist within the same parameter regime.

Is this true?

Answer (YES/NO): YES